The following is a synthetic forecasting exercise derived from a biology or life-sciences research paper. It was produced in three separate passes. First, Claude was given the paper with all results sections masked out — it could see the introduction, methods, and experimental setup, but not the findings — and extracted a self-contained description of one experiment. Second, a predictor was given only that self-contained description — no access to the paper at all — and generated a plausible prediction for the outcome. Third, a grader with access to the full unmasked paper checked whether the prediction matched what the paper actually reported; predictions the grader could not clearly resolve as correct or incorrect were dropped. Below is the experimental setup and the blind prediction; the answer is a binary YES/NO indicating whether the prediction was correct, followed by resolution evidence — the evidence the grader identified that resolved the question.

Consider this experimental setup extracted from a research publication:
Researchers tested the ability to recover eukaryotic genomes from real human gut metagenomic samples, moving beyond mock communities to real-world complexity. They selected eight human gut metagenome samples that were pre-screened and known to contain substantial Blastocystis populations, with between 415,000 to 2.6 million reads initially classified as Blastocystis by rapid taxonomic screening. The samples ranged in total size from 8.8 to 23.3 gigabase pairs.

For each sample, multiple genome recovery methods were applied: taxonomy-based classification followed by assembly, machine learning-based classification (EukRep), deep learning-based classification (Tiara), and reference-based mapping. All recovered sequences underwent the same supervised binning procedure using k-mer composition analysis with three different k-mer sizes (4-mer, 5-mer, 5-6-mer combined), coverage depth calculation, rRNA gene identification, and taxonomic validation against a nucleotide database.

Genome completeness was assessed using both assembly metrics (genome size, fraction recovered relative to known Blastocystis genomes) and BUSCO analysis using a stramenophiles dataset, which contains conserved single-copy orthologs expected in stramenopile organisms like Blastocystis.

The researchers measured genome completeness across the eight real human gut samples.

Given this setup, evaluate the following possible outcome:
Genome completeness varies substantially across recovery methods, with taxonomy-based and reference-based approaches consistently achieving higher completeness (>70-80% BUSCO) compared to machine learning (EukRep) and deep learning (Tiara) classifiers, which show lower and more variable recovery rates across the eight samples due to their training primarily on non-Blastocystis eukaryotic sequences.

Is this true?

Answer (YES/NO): NO